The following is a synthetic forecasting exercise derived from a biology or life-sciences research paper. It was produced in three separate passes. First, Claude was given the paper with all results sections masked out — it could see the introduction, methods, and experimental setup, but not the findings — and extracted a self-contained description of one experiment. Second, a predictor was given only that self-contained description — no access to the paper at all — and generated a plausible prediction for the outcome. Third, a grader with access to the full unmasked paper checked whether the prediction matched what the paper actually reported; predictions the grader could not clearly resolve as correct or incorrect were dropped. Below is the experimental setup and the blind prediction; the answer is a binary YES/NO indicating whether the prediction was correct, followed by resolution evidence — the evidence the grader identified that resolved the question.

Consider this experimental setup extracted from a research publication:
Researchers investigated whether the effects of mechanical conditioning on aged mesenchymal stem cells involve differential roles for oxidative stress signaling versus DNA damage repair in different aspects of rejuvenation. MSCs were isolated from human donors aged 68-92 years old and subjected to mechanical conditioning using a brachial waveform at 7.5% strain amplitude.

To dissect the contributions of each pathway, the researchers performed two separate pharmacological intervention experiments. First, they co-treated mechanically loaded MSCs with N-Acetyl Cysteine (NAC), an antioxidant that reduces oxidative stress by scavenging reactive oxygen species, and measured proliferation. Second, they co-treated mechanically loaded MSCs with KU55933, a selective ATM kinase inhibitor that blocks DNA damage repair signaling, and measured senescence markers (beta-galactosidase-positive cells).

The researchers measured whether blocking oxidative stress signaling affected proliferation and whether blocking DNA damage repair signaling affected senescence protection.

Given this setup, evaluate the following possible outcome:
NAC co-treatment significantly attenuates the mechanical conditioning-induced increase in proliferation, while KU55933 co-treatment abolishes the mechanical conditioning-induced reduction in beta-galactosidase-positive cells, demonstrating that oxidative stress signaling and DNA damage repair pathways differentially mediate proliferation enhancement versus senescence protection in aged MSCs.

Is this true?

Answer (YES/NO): YES